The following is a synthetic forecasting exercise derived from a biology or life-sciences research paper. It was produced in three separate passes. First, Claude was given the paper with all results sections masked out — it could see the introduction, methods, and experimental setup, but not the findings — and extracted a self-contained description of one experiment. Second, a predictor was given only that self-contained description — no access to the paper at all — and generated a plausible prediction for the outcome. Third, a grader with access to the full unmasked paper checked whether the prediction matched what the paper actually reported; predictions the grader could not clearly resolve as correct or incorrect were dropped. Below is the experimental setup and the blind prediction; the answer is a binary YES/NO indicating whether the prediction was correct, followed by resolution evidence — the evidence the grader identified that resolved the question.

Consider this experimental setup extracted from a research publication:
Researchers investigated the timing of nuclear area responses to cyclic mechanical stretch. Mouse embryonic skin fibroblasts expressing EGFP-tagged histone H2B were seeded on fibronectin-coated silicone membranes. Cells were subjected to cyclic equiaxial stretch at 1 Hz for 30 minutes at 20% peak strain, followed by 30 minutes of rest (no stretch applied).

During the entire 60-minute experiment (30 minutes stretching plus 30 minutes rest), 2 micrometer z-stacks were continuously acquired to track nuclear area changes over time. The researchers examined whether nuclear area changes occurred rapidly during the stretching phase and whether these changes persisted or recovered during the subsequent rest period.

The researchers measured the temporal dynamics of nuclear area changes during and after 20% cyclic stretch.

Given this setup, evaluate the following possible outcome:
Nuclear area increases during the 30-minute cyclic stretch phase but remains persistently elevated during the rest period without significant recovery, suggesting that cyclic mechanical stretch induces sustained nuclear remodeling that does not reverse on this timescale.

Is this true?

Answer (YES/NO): NO